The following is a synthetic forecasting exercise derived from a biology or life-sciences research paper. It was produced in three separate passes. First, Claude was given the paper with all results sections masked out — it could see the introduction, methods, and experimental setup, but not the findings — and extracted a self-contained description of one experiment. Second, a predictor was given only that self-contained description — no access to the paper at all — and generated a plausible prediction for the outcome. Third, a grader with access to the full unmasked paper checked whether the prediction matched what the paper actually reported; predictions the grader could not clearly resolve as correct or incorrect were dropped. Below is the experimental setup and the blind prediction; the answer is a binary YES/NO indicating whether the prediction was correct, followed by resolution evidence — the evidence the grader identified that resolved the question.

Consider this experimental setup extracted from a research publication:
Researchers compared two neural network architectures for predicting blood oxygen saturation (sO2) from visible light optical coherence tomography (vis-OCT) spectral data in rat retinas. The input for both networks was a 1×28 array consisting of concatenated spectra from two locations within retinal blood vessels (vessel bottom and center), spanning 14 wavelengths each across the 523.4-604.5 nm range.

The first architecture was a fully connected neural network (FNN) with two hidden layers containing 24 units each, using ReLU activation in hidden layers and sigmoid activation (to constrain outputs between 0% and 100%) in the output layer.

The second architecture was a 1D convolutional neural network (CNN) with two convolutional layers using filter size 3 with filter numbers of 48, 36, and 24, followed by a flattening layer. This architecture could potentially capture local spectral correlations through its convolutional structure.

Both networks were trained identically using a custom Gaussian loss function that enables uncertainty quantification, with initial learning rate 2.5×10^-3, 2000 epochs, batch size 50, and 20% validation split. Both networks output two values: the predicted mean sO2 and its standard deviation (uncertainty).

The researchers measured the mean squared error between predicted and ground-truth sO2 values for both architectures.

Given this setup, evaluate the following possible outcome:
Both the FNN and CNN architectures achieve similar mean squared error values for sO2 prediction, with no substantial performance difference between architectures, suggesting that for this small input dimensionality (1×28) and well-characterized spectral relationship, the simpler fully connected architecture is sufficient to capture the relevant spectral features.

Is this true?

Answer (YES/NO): NO